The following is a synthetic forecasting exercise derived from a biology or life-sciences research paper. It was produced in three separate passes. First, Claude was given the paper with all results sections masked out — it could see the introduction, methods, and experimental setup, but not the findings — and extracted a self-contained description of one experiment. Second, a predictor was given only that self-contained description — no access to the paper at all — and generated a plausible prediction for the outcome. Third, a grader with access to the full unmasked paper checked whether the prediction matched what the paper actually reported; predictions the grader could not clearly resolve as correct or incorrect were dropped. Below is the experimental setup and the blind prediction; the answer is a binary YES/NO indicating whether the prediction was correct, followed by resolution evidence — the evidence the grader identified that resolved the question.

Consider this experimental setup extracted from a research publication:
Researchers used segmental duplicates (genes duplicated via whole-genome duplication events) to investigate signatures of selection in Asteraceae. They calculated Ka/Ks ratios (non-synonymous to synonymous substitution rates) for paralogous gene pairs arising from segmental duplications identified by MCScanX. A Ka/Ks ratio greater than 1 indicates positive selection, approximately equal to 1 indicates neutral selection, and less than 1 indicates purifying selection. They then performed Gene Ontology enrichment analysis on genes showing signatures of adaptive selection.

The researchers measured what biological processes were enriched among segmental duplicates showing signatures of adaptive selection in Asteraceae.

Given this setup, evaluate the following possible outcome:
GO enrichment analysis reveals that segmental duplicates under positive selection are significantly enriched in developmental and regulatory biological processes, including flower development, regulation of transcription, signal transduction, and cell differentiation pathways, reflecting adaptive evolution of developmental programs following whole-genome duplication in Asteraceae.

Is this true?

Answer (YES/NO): NO